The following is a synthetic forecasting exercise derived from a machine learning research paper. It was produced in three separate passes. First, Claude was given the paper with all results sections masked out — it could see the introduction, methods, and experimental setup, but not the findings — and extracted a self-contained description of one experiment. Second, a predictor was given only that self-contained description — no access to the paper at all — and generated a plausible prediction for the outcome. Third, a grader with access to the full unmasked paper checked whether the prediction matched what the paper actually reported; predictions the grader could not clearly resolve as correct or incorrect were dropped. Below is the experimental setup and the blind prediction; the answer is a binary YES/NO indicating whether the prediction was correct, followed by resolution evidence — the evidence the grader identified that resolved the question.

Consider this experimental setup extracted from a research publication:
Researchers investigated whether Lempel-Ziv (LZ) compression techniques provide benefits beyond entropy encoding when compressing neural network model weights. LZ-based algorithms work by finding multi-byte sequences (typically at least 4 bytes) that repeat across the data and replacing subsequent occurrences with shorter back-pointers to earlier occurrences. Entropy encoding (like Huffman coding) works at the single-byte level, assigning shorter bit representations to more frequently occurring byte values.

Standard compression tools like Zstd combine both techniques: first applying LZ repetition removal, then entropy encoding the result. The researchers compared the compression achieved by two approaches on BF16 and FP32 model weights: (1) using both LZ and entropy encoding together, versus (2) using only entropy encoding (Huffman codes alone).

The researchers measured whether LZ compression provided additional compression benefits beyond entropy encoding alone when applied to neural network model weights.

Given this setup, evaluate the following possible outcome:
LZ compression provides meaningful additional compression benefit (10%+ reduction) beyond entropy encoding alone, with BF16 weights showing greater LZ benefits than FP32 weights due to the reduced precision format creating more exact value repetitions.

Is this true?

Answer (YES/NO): NO